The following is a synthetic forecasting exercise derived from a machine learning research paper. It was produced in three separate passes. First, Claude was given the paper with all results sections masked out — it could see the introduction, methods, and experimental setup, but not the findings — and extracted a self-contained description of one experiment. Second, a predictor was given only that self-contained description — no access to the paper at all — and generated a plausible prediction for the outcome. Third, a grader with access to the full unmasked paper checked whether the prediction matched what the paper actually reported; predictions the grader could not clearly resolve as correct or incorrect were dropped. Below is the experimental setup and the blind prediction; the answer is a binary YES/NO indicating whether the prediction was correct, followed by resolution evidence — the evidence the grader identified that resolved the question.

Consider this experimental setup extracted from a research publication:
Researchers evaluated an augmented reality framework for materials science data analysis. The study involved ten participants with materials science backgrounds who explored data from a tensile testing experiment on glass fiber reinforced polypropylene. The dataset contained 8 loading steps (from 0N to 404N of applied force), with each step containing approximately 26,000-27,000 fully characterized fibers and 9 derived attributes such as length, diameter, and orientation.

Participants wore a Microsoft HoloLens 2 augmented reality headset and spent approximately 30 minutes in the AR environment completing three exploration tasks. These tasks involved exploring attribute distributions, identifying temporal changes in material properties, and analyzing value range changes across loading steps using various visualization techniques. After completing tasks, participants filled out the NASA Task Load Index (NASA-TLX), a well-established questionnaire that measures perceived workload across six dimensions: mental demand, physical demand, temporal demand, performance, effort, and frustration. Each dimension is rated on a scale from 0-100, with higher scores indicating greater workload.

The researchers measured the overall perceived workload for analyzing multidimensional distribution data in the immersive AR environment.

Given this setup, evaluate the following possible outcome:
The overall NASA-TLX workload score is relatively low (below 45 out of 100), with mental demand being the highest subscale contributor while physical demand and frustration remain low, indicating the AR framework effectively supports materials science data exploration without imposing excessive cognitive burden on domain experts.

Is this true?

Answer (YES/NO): NO